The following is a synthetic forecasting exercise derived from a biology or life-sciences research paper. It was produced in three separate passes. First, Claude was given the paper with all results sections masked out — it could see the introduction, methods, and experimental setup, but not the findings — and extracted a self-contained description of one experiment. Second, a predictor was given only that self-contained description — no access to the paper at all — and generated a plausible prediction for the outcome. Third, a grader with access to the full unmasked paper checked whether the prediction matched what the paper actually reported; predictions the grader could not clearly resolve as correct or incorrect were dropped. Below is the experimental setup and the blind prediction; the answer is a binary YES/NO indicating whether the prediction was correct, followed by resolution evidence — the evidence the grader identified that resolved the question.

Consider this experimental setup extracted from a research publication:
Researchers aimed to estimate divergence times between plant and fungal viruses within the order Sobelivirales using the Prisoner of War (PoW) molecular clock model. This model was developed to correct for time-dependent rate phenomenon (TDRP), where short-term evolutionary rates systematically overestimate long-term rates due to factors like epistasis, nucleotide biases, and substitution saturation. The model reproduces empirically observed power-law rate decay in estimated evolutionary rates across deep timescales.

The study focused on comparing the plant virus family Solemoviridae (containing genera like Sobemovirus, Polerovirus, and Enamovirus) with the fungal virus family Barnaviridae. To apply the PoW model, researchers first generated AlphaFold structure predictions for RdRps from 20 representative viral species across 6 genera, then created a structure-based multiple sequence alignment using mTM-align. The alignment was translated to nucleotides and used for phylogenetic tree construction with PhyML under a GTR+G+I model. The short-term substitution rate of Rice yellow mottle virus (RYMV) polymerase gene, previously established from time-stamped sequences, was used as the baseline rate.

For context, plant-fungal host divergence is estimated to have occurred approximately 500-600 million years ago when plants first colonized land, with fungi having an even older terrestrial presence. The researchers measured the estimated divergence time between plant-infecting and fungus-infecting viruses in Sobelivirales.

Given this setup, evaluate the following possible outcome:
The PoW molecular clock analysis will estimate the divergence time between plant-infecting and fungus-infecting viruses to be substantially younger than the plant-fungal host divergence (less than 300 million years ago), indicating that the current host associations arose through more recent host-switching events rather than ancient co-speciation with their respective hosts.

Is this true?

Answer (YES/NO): YES